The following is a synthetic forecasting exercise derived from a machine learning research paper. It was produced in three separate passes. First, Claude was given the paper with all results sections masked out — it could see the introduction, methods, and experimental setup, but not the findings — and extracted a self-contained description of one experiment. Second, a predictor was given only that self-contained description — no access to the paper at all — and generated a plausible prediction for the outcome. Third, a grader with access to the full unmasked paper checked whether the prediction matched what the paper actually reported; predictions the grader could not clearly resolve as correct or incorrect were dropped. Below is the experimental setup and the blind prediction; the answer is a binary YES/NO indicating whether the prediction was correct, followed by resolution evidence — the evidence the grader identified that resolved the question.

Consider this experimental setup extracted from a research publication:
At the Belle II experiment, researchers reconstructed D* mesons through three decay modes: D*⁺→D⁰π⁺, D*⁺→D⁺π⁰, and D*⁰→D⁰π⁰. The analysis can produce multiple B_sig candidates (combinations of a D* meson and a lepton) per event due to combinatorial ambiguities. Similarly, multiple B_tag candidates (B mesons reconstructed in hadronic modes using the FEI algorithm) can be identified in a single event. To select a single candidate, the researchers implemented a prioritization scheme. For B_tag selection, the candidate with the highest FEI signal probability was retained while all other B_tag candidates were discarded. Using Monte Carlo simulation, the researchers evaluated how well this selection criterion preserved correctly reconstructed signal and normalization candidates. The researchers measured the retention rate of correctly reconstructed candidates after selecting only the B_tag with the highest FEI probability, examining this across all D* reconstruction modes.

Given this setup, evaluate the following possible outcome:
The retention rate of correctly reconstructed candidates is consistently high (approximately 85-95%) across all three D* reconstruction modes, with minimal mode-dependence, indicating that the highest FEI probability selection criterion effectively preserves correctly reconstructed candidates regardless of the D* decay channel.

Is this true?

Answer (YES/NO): NO